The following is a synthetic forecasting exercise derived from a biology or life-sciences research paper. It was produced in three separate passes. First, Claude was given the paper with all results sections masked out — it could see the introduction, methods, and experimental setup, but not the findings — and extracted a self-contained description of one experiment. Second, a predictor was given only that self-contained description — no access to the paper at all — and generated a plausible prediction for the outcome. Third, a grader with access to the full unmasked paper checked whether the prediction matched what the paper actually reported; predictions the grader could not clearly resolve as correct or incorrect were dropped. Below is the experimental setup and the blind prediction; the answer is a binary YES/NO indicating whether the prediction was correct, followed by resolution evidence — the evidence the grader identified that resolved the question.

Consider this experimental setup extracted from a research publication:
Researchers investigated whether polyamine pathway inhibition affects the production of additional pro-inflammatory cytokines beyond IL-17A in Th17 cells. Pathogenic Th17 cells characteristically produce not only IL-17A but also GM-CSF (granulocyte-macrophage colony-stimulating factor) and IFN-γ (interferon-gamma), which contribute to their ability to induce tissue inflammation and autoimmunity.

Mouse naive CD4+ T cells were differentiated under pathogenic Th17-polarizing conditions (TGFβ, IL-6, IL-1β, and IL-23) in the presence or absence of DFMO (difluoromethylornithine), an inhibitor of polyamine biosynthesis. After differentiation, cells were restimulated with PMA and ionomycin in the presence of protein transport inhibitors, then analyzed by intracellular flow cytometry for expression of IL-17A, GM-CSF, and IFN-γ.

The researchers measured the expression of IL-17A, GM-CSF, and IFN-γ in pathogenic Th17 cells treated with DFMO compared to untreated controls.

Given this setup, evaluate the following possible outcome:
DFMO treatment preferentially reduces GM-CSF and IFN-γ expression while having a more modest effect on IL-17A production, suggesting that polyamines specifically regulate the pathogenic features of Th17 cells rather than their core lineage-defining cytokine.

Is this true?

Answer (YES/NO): NO